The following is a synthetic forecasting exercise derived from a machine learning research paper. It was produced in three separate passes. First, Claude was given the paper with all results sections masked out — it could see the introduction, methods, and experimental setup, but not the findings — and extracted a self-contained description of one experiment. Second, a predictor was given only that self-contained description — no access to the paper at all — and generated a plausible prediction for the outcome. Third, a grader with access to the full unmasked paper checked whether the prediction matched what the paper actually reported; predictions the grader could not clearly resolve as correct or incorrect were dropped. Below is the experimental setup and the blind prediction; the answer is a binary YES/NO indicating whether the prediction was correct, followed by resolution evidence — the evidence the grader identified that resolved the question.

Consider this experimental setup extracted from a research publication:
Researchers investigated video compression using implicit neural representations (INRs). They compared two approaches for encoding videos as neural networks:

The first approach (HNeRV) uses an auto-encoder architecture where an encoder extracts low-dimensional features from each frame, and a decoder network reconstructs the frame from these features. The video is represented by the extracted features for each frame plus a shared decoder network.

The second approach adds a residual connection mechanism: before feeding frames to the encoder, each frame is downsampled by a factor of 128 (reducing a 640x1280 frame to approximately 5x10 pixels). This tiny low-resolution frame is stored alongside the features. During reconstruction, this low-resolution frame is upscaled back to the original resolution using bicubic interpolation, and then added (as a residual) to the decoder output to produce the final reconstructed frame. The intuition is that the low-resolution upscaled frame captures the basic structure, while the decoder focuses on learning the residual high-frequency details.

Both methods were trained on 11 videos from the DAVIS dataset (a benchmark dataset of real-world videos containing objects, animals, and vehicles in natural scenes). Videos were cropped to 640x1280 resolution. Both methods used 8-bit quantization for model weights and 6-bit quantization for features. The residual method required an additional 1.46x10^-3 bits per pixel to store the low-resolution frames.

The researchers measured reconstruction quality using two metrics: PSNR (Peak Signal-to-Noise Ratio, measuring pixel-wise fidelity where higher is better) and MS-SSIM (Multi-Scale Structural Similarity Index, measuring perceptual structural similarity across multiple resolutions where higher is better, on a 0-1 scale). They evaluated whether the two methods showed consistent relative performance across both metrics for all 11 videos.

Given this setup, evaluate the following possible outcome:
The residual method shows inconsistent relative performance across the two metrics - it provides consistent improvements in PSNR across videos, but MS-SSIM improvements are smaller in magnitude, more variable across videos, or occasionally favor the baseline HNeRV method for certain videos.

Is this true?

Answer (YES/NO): YES